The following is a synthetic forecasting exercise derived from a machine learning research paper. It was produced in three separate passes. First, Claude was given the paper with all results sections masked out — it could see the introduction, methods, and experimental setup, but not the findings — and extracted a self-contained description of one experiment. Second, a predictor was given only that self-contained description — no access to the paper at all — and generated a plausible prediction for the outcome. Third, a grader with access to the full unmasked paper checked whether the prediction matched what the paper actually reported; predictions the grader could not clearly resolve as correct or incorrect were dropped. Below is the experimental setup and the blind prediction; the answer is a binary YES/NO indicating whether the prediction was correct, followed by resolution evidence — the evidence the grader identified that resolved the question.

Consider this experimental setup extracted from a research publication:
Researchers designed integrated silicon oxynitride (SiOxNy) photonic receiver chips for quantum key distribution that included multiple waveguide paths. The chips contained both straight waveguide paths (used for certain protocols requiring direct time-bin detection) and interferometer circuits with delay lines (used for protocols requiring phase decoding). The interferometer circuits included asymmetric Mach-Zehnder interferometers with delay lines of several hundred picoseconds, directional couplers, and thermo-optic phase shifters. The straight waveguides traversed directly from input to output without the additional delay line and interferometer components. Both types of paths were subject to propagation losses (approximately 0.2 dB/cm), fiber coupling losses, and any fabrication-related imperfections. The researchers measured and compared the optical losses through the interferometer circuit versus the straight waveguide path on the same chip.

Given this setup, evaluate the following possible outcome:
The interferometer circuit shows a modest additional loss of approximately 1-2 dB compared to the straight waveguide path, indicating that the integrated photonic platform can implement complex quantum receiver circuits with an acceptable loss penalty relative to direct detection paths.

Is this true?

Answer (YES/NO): NO